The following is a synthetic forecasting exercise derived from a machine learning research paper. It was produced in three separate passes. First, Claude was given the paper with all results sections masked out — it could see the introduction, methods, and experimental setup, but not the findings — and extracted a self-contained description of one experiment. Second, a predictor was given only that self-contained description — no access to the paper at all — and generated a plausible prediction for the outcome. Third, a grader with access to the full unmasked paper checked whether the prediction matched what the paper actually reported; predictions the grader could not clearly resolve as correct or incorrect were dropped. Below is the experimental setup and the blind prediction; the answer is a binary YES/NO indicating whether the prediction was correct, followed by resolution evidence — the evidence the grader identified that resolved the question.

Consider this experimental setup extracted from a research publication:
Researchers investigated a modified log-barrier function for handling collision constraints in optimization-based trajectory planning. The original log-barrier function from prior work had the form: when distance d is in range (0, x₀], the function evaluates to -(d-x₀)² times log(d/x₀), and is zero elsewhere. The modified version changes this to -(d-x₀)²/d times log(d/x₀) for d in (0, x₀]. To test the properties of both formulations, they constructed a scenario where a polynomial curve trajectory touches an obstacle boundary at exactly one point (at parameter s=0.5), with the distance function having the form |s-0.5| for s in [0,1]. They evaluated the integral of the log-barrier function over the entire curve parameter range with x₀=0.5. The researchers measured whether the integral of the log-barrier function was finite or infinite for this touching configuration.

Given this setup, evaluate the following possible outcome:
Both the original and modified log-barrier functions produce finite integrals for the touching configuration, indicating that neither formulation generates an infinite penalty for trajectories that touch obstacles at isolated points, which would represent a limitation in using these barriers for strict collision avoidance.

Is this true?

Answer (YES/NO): NO